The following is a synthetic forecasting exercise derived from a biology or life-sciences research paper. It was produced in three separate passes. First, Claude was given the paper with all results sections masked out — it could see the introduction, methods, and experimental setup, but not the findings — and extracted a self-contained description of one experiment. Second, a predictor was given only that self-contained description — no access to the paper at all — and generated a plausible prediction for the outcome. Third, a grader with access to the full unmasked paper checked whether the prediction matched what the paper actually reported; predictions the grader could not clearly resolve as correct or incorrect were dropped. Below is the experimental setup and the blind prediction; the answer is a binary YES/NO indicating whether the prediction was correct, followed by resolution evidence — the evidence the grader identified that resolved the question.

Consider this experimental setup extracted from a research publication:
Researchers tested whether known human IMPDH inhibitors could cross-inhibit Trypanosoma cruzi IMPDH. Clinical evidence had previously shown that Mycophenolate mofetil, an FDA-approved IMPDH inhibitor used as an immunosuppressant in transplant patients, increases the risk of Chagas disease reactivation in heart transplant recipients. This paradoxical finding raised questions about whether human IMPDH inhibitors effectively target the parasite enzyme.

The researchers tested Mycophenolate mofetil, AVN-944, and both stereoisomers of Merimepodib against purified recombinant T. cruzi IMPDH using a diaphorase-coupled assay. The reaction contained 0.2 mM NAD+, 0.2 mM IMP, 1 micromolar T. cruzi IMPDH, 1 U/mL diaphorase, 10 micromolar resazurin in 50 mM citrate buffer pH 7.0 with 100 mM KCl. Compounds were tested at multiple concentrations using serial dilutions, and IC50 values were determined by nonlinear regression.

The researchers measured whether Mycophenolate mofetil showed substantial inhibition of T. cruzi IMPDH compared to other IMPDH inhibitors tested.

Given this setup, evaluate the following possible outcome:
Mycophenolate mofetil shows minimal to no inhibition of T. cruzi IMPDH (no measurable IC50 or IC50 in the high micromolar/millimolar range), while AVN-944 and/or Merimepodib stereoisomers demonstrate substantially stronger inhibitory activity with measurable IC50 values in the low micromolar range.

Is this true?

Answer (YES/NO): NO